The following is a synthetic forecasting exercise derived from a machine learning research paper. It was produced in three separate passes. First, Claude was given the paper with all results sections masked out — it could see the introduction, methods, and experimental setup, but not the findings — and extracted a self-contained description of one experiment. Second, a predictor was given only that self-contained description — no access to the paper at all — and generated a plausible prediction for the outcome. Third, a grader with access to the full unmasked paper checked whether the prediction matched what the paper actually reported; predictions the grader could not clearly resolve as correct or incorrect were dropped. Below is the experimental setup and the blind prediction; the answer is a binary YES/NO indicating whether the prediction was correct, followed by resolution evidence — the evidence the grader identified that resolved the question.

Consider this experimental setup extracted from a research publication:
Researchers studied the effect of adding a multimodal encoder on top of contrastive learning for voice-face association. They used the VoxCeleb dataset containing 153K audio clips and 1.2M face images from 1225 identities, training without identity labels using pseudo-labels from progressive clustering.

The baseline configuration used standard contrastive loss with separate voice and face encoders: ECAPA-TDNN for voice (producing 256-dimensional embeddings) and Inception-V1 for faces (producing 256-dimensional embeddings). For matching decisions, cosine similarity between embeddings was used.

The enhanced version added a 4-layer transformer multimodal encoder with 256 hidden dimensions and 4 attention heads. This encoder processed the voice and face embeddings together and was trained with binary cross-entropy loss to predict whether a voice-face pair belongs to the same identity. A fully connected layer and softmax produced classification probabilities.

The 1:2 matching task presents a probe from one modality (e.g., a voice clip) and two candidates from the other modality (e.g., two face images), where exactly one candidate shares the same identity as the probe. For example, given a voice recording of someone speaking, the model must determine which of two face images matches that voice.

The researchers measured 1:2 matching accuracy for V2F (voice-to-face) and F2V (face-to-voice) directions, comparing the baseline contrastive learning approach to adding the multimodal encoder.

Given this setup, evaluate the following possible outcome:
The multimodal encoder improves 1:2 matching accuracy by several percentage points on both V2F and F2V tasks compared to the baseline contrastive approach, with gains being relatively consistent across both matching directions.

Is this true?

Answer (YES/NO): NO